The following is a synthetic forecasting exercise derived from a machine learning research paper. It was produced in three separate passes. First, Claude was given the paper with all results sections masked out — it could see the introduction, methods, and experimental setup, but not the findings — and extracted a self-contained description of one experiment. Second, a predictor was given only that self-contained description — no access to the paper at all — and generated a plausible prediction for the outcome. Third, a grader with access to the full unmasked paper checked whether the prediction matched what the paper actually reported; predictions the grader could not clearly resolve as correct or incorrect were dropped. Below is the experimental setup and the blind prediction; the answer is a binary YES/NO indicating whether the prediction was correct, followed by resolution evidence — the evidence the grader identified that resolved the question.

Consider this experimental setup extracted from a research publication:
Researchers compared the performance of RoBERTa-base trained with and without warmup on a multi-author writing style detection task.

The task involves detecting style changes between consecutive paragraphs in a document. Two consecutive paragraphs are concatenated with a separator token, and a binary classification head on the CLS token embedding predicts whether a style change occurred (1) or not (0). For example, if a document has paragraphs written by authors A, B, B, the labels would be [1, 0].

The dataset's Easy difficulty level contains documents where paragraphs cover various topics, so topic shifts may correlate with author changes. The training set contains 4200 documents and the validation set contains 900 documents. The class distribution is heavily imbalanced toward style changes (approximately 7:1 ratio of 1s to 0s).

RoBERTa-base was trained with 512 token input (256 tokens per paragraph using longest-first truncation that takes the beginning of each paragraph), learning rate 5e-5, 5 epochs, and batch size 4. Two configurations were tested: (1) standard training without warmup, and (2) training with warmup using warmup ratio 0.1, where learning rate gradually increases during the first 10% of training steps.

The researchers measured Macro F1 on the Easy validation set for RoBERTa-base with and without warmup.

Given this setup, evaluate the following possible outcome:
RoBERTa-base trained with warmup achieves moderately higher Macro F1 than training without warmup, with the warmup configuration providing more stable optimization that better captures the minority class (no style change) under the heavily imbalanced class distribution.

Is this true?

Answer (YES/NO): NO